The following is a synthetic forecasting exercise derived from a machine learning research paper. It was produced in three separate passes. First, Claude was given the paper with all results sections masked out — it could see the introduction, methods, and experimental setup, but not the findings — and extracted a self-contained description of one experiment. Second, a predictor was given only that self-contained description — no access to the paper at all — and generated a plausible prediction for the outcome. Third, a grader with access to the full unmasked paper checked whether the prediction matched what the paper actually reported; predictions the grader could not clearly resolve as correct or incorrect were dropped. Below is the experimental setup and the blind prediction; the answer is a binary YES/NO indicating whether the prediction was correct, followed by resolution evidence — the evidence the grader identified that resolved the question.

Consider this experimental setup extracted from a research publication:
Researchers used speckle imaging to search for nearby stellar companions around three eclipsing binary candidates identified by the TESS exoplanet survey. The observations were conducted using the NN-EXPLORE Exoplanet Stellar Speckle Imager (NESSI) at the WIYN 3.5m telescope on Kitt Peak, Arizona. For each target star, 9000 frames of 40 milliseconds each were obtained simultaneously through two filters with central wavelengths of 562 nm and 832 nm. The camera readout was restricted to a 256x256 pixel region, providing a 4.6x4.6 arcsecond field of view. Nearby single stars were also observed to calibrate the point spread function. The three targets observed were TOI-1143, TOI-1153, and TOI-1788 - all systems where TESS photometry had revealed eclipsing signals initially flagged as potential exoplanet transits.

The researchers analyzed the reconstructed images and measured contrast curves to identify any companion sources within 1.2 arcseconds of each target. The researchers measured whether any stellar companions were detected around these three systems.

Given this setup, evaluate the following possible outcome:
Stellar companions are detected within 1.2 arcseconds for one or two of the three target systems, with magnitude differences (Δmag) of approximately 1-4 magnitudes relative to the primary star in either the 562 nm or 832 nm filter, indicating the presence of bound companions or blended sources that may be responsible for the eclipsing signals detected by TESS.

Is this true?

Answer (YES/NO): NO